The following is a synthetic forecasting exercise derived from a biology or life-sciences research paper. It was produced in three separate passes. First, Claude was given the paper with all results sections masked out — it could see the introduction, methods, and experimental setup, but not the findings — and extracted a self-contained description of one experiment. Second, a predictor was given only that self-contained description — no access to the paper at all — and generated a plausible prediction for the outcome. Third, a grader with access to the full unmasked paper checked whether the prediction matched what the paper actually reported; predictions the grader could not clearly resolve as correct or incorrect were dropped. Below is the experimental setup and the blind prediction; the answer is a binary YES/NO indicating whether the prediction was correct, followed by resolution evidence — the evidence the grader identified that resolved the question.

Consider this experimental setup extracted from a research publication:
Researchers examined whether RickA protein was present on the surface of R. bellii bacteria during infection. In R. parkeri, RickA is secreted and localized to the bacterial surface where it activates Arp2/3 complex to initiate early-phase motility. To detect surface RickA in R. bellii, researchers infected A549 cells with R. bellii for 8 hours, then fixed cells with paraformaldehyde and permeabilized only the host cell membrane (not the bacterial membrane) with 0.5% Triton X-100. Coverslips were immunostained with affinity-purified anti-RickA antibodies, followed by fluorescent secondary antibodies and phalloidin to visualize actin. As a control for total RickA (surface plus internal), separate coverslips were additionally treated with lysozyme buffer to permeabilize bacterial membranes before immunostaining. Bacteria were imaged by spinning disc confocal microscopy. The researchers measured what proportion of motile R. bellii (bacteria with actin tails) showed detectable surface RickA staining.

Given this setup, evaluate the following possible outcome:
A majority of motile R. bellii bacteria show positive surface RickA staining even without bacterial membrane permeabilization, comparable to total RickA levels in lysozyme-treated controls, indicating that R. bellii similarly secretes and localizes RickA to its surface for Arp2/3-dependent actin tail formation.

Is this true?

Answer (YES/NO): NO